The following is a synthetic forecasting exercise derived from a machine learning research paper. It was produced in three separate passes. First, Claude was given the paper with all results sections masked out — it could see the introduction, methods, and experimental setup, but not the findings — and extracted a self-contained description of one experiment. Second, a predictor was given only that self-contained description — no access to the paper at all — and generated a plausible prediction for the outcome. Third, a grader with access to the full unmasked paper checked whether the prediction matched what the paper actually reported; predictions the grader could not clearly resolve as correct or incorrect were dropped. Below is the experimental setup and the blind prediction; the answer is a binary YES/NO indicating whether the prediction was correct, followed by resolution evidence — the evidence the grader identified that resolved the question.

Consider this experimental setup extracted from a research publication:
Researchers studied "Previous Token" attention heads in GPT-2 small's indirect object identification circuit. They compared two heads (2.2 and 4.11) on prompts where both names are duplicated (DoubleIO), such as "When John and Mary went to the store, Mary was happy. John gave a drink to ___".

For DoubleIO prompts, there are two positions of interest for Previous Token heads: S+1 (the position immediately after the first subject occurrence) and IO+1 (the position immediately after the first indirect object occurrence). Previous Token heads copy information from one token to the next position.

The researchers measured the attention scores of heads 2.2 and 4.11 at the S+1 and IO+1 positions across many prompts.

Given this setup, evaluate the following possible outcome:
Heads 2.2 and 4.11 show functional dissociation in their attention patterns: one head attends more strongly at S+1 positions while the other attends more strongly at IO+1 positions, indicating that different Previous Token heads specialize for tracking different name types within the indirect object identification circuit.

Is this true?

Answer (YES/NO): NO